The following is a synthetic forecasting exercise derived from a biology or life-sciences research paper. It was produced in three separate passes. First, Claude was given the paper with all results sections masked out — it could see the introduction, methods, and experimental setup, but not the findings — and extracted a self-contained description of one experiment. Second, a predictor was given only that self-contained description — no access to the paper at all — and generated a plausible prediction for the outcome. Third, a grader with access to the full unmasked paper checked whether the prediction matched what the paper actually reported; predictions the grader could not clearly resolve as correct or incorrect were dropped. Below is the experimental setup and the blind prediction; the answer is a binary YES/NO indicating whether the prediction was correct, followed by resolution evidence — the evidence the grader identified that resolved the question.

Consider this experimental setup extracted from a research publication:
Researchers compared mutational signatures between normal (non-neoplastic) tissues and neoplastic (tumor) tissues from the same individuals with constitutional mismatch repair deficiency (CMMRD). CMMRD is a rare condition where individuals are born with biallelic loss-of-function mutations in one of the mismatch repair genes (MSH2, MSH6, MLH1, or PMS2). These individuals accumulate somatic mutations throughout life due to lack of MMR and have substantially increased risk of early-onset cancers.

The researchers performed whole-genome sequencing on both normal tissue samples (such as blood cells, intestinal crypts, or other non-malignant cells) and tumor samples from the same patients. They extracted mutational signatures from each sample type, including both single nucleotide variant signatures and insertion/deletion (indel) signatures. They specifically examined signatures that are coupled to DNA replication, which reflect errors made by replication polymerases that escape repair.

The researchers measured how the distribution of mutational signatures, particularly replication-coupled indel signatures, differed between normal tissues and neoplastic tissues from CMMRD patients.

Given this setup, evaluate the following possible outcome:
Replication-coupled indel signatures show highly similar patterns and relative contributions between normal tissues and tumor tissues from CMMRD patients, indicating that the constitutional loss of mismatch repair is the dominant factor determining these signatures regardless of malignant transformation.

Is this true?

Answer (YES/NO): NO